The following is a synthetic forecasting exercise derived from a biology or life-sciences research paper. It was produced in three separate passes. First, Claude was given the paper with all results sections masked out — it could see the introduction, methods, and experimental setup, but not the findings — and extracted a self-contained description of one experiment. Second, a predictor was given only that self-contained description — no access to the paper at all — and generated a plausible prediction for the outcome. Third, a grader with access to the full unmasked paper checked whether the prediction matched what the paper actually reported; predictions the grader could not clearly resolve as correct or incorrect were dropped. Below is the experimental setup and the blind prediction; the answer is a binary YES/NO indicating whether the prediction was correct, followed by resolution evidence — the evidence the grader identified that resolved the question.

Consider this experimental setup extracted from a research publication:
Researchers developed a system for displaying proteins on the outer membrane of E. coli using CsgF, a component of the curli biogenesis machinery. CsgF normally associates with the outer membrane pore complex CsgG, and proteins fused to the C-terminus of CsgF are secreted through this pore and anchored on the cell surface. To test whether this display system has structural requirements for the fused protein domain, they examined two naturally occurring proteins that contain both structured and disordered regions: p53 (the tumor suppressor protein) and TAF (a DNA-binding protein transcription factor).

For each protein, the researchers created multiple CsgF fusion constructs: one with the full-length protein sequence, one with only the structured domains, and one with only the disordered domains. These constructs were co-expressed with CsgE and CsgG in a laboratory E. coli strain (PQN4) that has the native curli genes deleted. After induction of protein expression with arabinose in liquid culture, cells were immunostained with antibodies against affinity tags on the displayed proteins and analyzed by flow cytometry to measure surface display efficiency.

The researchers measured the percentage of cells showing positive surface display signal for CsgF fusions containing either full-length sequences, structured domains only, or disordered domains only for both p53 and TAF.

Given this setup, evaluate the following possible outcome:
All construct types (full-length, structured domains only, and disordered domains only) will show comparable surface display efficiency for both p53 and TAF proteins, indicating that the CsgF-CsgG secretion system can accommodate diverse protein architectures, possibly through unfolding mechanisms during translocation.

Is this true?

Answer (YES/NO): NO